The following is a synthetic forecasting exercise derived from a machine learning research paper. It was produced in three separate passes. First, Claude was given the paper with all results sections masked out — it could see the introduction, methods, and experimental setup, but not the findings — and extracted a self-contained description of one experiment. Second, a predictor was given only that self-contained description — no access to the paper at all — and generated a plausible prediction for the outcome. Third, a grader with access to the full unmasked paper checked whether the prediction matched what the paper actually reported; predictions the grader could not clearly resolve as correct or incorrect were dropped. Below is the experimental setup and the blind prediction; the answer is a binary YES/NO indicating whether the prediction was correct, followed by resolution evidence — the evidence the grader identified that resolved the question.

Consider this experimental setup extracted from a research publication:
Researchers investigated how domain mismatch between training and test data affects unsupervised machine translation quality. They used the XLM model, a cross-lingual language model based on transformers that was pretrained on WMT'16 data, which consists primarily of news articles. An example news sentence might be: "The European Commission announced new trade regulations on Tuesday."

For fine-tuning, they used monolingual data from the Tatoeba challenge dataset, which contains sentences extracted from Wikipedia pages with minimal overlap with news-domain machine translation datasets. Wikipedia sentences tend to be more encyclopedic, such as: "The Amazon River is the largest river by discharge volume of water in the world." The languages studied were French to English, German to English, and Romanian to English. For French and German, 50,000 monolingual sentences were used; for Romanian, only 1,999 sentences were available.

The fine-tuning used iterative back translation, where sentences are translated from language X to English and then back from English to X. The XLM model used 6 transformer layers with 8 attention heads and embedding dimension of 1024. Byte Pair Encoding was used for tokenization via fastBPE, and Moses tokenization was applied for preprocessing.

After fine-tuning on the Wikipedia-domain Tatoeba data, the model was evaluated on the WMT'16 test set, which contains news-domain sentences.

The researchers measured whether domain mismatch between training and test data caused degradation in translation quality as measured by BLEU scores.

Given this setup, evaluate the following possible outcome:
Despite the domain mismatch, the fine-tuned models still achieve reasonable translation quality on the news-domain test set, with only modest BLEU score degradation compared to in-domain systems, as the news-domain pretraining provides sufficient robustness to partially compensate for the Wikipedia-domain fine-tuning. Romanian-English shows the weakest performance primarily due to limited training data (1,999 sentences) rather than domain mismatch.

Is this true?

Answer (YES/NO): NO